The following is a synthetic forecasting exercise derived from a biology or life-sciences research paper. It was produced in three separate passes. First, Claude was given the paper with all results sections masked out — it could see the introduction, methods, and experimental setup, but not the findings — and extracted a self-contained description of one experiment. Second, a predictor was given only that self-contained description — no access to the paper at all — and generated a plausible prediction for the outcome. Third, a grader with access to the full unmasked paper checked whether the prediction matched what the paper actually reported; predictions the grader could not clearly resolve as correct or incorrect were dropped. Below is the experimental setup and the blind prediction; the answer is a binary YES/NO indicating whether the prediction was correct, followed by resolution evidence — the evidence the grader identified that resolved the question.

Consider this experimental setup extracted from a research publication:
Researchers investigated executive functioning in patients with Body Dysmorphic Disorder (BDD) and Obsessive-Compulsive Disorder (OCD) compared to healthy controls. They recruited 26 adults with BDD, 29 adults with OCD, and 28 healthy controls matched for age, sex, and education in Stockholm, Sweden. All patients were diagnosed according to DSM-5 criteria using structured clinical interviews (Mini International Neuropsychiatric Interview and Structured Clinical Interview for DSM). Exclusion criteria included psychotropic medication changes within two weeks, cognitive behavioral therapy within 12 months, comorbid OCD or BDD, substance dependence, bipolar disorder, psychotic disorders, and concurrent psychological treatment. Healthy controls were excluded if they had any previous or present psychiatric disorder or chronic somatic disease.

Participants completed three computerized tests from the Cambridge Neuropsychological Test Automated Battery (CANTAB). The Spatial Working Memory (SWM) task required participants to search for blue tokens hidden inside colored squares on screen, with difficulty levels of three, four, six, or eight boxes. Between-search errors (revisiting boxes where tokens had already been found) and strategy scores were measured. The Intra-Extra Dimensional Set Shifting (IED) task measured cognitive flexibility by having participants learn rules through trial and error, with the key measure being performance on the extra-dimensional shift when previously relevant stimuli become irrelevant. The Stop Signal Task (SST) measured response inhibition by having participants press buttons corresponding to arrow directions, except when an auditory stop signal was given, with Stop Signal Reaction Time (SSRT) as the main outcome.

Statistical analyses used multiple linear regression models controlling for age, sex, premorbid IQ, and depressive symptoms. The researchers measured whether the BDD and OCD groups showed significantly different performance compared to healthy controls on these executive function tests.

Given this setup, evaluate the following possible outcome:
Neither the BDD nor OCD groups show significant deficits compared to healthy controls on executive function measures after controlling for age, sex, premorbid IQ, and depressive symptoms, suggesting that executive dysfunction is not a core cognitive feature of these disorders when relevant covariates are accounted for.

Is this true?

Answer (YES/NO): YES